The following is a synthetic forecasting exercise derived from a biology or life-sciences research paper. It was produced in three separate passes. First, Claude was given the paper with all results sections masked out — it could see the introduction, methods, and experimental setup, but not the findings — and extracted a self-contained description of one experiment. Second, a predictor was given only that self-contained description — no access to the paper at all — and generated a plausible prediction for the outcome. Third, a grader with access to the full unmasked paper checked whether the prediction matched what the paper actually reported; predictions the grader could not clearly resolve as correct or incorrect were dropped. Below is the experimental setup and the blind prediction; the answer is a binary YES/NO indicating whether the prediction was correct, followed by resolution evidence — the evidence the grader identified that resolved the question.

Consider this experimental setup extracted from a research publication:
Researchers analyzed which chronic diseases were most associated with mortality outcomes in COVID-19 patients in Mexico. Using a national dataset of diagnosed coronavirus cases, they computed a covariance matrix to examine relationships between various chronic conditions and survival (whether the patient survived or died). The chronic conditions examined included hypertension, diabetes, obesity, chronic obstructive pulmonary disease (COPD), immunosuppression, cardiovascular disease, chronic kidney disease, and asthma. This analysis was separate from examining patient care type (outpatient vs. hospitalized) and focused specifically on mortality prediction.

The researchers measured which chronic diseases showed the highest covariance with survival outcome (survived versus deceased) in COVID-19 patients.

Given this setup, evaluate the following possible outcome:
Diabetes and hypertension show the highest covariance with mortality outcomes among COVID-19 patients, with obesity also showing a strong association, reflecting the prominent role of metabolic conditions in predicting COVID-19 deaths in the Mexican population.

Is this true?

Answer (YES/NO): NO